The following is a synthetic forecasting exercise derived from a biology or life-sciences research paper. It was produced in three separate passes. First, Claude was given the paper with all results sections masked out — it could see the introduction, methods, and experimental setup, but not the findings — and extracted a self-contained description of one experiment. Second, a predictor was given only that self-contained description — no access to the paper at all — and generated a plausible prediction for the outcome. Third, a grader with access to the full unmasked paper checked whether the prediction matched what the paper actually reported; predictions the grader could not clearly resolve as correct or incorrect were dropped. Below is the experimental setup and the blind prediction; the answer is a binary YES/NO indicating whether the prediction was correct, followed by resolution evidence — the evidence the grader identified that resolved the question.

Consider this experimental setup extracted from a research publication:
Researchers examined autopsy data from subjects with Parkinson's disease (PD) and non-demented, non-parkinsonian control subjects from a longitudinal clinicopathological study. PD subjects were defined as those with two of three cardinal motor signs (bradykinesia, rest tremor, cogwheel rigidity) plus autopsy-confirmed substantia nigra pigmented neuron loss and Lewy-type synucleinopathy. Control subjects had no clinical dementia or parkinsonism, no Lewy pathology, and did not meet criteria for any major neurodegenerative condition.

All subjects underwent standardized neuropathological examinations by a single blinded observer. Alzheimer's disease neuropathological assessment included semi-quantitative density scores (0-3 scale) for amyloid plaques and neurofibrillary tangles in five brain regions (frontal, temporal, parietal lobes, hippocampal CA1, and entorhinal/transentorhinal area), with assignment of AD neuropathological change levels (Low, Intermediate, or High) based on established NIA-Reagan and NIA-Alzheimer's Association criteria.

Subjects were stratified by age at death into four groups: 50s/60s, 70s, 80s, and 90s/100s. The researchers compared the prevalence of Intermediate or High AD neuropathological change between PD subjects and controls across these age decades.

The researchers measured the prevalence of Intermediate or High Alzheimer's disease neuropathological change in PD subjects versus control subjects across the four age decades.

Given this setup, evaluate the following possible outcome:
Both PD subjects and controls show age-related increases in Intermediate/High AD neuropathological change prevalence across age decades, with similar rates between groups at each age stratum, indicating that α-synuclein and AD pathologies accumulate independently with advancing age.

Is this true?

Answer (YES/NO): NO